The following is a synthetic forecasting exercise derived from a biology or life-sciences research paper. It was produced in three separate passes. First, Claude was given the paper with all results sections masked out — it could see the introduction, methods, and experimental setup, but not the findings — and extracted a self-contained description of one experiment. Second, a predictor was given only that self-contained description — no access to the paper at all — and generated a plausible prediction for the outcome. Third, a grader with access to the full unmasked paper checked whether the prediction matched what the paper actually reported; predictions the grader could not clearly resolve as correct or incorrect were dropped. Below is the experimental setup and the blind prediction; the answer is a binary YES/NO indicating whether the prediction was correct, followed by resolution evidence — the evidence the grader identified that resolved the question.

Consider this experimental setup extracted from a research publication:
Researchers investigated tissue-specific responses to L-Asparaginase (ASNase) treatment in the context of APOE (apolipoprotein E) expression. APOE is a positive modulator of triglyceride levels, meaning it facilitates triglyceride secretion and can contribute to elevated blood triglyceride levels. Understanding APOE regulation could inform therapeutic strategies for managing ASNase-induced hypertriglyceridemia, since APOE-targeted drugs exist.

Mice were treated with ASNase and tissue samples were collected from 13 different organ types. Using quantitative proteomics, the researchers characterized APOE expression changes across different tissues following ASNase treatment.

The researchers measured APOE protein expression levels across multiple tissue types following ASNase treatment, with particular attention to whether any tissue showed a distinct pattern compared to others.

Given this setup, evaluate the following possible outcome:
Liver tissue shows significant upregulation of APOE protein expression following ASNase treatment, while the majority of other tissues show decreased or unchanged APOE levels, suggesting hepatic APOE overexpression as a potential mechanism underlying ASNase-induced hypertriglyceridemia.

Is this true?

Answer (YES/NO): NO